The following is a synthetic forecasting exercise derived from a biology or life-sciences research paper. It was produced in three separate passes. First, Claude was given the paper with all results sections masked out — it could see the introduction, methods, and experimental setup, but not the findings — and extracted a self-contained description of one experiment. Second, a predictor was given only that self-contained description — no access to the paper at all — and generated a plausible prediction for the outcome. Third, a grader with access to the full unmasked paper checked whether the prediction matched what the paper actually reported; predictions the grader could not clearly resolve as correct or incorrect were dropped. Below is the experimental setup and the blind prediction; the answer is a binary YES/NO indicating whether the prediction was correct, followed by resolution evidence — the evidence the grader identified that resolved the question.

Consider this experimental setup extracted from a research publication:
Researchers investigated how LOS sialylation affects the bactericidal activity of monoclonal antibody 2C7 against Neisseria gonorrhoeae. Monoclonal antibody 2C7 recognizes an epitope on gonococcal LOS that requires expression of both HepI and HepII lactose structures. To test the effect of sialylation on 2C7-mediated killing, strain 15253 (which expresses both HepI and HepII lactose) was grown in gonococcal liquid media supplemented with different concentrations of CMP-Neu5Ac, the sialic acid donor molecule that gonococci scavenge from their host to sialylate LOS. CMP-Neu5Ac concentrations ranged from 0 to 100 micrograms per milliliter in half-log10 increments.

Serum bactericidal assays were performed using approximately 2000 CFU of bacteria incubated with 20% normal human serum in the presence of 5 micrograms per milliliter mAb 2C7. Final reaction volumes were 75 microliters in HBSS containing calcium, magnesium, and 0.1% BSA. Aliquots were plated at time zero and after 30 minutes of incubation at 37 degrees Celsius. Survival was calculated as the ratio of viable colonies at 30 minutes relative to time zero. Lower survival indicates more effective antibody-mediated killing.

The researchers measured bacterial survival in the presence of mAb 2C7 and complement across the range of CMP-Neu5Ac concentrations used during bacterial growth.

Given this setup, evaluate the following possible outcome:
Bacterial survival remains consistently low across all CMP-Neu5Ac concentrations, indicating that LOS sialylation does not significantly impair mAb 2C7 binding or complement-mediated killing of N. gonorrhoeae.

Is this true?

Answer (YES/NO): NO